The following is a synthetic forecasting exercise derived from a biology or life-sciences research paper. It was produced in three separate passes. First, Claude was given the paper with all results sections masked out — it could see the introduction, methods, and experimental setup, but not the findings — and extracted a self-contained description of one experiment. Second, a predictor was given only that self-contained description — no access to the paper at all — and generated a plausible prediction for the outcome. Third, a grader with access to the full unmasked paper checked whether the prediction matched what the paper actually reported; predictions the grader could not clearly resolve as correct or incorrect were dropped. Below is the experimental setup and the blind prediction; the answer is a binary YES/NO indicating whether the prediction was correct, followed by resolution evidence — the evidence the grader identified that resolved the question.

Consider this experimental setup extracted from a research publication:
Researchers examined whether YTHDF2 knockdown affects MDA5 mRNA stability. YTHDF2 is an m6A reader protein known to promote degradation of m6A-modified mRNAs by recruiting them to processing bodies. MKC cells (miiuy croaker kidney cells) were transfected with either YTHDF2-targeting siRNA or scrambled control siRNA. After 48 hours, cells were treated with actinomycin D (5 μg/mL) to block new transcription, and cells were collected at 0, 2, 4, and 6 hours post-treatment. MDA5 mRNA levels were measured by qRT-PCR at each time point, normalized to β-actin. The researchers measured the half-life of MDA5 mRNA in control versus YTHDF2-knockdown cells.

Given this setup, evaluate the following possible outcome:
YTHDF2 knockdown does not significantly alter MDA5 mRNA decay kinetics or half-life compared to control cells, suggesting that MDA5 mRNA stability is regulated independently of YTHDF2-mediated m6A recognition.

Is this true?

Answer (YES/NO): NO